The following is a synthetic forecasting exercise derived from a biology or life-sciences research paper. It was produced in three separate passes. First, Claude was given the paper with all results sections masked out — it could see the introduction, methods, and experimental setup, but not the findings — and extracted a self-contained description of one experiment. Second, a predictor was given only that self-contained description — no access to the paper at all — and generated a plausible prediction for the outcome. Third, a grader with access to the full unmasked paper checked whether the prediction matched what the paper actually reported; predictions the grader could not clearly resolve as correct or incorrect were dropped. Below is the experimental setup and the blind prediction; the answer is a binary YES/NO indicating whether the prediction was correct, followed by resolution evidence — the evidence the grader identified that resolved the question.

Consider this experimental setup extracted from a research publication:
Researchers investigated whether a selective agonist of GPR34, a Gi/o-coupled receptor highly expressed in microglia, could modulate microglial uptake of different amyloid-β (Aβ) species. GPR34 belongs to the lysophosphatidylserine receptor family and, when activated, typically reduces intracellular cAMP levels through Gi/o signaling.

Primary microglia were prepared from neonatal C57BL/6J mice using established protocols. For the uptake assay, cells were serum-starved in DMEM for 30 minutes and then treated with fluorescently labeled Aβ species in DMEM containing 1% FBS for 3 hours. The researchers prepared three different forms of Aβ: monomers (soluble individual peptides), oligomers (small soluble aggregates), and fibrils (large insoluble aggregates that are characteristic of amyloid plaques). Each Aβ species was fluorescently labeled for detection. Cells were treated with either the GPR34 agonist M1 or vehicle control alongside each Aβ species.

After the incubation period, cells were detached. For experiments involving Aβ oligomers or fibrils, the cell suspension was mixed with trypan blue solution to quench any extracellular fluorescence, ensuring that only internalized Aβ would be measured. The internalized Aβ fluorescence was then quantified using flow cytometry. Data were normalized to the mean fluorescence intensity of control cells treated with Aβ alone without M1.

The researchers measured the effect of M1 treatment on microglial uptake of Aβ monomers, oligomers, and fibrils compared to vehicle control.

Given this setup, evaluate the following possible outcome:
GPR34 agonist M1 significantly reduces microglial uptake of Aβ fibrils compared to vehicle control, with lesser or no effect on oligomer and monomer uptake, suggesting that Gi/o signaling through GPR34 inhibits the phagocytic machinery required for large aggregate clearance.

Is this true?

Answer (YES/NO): NO